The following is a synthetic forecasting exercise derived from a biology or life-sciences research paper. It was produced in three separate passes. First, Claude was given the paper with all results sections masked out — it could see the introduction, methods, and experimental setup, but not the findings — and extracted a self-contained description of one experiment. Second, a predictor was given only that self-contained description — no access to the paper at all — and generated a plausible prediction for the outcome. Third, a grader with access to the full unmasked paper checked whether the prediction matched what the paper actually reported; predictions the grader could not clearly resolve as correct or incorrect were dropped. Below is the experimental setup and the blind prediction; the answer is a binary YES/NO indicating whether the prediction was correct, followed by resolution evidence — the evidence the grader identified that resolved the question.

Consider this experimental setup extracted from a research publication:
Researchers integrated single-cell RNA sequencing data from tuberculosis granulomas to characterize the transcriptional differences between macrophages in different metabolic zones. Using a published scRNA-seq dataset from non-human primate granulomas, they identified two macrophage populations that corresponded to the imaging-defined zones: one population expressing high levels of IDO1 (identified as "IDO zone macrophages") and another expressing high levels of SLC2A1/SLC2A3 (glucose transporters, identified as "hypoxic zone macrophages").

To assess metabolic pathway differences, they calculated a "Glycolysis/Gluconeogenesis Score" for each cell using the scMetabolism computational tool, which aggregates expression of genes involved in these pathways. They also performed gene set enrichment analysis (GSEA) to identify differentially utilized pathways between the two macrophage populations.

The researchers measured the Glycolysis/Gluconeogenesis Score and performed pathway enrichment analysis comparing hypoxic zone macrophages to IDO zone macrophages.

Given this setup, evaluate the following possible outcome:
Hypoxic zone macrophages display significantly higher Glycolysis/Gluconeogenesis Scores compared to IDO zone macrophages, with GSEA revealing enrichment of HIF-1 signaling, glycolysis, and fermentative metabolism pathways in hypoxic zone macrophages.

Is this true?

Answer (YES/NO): NO